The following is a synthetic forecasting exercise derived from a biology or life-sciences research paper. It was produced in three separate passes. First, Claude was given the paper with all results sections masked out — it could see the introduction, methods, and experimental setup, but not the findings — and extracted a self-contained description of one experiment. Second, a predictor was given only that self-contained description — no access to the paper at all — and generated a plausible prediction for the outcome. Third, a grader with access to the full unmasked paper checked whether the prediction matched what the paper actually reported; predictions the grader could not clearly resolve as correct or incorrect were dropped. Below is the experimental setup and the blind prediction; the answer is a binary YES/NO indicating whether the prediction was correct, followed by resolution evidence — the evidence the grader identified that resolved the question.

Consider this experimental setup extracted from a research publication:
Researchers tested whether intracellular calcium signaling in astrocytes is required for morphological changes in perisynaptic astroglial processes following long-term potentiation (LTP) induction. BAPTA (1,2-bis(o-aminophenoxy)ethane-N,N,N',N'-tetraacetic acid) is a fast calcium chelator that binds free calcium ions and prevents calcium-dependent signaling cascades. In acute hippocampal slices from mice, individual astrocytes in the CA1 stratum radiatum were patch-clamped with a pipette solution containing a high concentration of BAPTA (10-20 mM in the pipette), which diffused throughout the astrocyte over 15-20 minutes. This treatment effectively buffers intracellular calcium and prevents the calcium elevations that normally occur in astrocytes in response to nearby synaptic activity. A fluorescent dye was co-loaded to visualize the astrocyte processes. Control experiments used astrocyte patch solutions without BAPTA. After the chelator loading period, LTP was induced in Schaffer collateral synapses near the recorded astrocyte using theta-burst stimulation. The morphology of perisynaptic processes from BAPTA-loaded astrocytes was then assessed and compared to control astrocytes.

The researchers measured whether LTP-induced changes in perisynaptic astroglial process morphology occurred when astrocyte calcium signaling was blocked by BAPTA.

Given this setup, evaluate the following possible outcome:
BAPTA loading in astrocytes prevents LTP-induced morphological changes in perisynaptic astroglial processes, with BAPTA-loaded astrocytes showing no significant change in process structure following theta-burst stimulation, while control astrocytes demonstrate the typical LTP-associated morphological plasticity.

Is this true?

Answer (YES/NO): NO